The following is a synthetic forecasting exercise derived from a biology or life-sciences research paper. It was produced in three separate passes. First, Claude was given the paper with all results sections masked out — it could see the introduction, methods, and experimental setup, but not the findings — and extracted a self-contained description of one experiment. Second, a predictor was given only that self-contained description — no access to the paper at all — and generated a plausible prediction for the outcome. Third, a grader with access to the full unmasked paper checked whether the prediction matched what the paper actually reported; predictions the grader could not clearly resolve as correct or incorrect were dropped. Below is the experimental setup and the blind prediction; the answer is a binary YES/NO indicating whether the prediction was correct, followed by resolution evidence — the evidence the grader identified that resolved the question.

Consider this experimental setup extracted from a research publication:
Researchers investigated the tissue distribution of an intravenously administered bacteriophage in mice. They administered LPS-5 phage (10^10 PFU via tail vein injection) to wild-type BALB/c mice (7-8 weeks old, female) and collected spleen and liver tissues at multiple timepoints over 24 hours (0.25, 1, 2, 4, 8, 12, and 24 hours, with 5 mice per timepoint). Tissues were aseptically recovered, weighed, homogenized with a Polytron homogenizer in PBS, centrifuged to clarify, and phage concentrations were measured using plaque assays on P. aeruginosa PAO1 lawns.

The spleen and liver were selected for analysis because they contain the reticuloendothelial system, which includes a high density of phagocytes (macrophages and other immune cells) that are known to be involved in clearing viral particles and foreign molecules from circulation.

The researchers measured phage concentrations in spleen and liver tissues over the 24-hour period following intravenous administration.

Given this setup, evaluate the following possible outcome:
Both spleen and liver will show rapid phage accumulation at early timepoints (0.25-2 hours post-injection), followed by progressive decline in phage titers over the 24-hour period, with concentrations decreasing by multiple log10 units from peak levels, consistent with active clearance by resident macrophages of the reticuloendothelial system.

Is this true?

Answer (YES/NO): NO